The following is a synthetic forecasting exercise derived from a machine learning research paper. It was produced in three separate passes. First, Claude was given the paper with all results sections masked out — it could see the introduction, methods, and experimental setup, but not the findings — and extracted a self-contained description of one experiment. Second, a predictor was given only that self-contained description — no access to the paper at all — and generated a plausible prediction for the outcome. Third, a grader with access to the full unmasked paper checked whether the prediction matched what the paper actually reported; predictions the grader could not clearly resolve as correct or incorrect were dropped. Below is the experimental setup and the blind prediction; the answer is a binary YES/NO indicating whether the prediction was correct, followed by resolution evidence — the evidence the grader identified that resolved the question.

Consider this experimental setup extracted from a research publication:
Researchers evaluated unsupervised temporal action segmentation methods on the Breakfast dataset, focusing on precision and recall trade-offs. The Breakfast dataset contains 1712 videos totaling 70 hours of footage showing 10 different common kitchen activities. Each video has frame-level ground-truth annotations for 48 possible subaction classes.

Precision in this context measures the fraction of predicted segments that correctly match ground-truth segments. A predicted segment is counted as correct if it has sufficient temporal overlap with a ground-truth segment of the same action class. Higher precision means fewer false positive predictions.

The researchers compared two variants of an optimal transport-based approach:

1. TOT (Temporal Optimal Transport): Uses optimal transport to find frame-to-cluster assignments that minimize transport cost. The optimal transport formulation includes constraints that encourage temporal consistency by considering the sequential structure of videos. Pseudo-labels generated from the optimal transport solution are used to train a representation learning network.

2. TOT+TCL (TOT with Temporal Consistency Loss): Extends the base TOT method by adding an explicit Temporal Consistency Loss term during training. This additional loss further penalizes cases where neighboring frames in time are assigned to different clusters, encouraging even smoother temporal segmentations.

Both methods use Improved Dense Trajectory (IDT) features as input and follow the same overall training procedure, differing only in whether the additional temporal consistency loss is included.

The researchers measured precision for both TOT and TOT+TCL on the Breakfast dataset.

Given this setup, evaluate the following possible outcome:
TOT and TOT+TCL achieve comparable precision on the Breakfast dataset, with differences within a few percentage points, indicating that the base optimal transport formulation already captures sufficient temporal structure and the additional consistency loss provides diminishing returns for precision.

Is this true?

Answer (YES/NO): NO